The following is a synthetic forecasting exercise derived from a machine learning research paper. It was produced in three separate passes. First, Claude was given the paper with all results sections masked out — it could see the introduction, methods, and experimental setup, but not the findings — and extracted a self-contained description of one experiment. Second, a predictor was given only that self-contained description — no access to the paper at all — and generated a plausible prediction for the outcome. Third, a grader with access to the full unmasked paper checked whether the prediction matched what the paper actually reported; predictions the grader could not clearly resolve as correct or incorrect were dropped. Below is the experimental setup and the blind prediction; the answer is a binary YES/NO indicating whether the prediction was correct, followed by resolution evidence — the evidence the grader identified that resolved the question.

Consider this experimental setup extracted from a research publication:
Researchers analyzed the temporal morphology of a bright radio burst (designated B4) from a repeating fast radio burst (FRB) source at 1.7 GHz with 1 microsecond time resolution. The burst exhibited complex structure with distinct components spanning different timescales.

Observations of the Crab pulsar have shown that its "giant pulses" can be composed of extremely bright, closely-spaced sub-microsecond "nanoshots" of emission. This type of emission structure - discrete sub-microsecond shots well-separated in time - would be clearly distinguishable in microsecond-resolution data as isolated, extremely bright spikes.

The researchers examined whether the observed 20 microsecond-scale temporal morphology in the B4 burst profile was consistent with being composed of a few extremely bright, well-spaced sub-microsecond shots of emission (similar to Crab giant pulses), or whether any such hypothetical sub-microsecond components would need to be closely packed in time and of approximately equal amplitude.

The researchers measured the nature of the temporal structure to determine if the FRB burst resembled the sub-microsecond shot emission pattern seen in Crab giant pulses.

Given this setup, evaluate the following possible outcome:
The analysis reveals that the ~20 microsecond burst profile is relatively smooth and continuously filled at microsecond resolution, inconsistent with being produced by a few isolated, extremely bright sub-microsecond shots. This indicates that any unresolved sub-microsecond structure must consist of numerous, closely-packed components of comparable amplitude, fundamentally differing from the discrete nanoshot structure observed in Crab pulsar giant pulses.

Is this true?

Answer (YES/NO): YES